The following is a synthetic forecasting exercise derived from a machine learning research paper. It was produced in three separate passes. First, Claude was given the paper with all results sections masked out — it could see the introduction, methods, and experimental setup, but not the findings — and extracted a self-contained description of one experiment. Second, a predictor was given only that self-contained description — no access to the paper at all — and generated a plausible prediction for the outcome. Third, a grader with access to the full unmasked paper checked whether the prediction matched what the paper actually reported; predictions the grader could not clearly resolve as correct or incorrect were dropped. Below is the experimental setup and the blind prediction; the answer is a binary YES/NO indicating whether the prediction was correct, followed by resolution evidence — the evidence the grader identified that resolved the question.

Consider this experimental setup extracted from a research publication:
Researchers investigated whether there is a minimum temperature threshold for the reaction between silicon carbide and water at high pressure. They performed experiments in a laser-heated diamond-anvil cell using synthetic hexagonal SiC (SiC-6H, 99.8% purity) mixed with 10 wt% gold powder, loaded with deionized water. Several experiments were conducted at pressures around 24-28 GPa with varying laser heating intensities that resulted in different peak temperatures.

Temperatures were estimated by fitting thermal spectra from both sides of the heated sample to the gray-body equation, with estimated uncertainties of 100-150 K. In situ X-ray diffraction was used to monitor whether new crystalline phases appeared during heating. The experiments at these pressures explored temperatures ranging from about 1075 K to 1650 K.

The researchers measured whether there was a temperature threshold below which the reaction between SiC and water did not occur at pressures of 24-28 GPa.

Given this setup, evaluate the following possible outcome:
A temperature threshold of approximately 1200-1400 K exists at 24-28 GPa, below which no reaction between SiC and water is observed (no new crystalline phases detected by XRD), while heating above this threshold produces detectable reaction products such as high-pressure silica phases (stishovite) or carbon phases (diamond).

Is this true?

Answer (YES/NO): NO